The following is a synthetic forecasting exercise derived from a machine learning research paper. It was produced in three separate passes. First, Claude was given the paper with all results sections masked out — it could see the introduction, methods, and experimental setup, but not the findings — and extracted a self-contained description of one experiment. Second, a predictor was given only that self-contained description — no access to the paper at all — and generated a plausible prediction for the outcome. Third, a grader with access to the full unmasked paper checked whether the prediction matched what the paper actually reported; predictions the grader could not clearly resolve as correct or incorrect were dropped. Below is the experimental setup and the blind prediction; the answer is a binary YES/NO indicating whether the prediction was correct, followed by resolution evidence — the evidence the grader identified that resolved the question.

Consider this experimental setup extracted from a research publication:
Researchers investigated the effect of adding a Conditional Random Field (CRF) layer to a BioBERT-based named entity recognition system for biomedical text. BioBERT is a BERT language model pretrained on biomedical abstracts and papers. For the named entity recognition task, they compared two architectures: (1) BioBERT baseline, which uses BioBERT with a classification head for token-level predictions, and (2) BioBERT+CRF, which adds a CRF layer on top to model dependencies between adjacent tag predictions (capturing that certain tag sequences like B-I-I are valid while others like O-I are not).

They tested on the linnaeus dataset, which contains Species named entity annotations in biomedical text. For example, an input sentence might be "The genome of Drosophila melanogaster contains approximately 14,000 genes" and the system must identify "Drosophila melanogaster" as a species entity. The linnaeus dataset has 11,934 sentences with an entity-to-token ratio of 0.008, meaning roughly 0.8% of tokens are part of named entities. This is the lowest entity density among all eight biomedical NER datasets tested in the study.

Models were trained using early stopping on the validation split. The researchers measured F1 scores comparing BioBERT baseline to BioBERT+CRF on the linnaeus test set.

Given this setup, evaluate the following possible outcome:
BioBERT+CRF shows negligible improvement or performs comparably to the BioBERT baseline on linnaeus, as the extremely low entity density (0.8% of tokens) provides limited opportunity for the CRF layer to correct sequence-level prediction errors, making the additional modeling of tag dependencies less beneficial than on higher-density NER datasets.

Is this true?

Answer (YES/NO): NO